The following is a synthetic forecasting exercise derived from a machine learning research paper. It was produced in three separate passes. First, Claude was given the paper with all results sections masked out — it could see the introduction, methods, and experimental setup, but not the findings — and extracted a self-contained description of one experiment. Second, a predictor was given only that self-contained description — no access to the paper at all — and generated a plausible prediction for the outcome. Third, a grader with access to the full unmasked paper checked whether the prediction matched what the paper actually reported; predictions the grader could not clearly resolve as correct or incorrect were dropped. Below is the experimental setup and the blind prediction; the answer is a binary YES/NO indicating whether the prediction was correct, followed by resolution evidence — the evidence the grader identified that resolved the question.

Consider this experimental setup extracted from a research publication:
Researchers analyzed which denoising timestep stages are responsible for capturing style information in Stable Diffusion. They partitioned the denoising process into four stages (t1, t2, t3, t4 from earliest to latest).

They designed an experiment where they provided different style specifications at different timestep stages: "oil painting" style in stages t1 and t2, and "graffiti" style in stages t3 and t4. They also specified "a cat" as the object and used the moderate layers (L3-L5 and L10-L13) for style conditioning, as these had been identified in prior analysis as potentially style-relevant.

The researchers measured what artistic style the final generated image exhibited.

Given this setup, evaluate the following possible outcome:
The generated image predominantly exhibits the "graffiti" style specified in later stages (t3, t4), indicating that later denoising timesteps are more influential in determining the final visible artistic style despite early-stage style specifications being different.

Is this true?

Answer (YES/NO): NO